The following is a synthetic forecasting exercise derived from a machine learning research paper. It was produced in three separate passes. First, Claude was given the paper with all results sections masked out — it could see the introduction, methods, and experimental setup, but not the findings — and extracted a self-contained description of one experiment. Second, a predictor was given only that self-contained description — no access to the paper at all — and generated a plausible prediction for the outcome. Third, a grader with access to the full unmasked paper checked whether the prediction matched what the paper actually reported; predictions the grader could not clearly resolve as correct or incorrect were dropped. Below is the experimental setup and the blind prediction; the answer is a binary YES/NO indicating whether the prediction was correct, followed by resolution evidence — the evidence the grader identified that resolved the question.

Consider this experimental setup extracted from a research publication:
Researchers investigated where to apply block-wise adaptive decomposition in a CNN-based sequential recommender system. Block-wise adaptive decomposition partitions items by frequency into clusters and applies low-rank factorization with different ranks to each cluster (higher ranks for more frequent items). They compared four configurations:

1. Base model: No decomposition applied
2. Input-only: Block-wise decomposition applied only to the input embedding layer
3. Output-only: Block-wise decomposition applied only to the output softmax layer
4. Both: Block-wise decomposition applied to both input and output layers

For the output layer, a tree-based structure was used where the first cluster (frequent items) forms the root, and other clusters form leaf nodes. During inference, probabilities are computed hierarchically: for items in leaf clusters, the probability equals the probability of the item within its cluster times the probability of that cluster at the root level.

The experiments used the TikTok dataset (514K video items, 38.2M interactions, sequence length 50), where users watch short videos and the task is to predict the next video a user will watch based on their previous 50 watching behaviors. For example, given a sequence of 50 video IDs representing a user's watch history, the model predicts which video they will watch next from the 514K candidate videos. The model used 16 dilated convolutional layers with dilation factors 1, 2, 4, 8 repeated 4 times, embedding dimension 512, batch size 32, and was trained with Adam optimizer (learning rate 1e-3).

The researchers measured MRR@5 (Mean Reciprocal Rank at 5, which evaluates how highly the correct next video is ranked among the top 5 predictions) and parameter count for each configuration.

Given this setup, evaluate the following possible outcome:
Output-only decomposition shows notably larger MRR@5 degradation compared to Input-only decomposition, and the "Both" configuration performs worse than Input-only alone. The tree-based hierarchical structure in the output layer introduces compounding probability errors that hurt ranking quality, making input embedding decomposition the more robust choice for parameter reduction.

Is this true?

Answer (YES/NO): NO